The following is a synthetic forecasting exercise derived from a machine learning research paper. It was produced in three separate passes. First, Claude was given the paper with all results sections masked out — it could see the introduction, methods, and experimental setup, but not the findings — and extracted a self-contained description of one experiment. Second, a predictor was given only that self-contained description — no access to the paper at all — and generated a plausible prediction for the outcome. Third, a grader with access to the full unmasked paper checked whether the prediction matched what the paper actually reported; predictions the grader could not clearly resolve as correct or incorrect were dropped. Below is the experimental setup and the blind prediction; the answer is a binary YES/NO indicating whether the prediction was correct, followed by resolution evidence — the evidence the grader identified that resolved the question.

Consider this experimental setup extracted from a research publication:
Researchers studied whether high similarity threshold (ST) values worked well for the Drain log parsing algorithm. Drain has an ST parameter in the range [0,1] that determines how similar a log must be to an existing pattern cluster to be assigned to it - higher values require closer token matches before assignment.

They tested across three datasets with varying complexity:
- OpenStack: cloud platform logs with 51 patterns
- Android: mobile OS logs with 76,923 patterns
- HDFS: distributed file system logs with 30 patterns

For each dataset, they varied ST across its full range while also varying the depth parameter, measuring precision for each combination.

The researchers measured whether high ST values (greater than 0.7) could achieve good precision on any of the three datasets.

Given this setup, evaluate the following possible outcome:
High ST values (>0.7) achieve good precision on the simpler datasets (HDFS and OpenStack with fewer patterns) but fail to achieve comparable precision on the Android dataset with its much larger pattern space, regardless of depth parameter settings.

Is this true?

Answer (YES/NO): NO